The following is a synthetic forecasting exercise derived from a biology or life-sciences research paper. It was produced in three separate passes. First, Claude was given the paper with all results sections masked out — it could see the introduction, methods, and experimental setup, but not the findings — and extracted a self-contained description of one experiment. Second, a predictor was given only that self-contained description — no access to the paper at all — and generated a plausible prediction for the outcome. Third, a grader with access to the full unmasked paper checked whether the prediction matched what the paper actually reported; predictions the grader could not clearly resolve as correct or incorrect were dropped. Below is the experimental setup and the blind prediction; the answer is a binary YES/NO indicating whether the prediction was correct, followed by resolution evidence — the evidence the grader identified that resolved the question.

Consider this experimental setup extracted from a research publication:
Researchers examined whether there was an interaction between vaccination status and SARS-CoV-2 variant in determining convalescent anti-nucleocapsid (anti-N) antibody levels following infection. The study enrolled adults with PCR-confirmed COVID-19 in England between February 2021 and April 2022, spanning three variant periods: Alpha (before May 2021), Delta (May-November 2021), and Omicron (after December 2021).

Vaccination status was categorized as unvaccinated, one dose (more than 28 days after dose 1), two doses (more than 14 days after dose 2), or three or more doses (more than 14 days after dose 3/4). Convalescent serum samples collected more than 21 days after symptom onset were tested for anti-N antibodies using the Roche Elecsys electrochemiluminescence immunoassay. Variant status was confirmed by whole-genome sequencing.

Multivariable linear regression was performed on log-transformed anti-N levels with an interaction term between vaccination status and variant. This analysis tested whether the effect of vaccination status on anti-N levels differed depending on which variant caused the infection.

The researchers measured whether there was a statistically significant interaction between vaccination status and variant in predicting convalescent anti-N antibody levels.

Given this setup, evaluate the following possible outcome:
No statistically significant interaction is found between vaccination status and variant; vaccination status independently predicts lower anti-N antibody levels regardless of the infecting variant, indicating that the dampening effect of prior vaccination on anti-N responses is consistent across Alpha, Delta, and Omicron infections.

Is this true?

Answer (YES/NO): YES